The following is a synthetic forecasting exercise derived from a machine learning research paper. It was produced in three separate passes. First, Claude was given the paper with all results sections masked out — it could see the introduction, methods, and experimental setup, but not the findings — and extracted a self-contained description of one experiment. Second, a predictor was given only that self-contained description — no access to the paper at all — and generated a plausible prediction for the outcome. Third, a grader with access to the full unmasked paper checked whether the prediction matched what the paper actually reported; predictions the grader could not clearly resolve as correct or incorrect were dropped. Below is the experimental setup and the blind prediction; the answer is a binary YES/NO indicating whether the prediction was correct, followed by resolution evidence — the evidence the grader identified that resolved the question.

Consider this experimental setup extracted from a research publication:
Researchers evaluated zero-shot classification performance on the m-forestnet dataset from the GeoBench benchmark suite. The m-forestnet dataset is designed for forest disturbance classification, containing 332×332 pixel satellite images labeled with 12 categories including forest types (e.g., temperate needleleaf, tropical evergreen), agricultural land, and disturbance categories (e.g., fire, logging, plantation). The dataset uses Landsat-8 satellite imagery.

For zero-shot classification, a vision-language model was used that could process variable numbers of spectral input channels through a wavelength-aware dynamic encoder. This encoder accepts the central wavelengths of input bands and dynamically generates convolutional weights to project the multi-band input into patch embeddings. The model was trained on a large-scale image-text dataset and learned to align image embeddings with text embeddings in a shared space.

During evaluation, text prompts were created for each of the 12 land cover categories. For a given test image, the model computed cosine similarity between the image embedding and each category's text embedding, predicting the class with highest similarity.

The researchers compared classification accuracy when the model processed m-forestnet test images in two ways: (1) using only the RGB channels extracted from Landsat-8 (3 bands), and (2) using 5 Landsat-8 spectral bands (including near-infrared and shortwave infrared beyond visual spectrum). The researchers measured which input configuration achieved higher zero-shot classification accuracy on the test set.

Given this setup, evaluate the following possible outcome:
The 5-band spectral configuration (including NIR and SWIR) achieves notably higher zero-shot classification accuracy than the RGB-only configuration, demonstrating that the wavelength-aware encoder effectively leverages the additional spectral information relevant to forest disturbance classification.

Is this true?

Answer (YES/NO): YES